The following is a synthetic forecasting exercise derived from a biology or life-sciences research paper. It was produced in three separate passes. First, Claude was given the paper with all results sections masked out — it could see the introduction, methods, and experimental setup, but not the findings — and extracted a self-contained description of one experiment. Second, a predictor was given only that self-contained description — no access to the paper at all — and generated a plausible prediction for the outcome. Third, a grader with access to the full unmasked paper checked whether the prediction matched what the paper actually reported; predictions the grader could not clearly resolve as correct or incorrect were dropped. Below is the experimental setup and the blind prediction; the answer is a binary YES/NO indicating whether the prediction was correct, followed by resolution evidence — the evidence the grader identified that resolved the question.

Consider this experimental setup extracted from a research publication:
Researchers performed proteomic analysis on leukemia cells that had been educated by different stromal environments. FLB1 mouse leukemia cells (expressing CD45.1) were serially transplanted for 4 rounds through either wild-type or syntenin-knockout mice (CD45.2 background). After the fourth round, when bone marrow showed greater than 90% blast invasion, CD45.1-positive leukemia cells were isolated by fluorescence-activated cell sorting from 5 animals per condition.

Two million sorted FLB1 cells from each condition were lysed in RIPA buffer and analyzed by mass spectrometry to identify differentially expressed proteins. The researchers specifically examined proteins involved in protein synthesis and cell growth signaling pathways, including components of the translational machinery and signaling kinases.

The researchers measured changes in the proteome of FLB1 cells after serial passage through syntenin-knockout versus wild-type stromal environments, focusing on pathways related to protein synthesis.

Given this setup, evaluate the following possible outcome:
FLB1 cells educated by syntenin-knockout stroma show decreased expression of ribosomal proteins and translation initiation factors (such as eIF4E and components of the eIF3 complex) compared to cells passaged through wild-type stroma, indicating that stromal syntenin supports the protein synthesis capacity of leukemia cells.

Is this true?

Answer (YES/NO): NO